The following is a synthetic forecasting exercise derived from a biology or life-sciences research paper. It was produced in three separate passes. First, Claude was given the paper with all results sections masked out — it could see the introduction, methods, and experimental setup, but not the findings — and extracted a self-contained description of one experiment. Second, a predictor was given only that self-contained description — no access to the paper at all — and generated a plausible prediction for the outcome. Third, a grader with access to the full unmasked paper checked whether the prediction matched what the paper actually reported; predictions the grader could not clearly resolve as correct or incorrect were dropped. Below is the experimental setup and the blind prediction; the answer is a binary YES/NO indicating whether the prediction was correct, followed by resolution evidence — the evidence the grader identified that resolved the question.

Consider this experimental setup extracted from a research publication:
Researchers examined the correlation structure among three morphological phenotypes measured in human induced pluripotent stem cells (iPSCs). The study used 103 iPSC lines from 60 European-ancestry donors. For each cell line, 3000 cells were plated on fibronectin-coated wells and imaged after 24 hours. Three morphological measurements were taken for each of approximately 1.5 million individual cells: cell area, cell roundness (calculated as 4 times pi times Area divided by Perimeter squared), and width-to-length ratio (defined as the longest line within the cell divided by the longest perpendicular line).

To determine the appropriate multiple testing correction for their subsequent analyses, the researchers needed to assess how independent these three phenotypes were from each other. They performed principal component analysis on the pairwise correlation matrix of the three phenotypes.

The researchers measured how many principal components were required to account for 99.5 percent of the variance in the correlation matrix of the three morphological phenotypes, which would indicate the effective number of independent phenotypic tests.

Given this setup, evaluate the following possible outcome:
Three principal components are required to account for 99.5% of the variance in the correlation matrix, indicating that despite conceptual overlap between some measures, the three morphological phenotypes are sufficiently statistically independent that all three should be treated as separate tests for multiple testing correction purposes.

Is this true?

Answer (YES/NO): NO